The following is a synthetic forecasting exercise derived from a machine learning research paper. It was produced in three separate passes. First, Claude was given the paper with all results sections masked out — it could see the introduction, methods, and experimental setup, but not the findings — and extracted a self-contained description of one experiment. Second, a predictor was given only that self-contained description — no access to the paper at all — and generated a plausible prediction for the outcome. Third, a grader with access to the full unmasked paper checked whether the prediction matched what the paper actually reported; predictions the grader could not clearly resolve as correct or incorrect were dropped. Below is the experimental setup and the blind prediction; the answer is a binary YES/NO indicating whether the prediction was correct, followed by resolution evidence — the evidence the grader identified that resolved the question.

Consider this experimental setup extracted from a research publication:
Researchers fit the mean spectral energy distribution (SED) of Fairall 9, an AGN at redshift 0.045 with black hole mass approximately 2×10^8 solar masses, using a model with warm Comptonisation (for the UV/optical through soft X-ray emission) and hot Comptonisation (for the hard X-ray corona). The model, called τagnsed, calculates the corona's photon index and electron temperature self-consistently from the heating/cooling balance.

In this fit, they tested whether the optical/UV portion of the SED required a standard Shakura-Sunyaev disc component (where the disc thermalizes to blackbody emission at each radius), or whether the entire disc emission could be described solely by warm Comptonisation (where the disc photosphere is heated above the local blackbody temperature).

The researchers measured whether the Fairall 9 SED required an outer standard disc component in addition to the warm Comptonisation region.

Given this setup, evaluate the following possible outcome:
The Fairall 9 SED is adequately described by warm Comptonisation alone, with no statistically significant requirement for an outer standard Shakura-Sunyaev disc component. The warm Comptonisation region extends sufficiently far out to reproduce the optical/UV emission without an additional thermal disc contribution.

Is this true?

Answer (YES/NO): YES